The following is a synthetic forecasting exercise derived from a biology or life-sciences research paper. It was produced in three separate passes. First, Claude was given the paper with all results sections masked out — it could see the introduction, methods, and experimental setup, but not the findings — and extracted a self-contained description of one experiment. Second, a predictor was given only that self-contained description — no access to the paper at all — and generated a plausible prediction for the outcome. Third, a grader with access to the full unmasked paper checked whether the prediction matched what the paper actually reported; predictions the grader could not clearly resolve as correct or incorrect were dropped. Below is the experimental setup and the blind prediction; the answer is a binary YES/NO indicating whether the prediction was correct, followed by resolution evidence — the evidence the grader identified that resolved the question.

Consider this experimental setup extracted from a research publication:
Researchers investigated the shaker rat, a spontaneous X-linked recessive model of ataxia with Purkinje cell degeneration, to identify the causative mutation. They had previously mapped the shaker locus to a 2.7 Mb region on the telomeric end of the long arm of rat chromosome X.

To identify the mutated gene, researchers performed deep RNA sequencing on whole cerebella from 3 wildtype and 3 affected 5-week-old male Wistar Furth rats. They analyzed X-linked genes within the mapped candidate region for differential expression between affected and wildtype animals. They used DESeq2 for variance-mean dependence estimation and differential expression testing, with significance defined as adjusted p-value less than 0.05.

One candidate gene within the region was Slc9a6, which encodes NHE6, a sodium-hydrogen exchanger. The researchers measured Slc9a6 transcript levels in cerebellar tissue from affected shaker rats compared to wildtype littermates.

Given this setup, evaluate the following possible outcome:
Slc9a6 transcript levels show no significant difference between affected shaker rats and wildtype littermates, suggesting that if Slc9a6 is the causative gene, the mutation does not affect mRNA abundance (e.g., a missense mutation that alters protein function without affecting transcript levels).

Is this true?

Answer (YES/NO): NO